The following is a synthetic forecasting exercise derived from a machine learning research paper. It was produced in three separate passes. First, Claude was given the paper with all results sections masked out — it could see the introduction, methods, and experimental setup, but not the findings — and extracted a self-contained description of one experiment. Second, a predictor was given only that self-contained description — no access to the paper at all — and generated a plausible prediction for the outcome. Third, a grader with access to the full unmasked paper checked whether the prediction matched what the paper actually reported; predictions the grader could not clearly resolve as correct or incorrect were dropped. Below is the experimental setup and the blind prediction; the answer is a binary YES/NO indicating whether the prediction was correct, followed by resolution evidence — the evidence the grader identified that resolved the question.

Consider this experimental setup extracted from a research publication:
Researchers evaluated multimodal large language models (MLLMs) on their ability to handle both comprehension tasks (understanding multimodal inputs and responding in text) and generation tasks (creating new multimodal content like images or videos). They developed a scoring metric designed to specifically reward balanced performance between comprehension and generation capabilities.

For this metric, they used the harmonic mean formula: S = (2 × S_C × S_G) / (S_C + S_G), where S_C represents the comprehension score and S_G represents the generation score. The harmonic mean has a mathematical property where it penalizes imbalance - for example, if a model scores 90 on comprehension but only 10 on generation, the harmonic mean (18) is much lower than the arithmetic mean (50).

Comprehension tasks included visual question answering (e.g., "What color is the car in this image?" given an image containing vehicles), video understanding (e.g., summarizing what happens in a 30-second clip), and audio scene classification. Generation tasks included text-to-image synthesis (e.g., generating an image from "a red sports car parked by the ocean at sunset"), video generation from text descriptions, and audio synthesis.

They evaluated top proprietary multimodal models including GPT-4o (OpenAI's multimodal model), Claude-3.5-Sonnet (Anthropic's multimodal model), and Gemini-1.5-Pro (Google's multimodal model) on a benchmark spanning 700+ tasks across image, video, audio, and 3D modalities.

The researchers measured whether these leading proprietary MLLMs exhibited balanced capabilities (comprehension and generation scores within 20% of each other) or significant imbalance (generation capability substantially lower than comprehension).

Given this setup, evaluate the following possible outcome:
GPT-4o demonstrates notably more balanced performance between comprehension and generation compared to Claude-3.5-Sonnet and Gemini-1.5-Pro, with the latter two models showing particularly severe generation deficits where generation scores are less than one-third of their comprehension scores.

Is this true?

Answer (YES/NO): NO